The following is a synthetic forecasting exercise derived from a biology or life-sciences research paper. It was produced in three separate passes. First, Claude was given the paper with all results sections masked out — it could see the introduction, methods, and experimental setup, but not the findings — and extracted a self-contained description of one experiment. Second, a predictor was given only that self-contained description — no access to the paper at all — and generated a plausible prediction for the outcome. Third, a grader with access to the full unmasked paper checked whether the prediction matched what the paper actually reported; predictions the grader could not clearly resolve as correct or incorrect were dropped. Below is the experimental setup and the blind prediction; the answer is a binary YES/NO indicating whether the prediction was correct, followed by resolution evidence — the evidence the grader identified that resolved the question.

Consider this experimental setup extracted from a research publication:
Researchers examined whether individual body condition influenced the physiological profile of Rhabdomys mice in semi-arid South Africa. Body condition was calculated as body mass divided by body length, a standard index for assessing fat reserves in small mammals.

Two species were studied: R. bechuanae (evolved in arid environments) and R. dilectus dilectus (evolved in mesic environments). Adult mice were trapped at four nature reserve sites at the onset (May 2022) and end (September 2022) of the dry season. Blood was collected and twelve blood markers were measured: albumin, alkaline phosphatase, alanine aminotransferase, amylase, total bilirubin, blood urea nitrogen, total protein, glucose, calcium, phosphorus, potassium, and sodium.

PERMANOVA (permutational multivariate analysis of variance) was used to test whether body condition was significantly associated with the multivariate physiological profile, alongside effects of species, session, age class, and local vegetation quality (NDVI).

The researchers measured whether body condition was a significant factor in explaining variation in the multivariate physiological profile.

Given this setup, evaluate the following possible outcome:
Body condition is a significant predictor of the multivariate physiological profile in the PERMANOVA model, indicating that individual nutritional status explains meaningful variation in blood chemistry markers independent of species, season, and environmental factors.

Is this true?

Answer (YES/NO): NO